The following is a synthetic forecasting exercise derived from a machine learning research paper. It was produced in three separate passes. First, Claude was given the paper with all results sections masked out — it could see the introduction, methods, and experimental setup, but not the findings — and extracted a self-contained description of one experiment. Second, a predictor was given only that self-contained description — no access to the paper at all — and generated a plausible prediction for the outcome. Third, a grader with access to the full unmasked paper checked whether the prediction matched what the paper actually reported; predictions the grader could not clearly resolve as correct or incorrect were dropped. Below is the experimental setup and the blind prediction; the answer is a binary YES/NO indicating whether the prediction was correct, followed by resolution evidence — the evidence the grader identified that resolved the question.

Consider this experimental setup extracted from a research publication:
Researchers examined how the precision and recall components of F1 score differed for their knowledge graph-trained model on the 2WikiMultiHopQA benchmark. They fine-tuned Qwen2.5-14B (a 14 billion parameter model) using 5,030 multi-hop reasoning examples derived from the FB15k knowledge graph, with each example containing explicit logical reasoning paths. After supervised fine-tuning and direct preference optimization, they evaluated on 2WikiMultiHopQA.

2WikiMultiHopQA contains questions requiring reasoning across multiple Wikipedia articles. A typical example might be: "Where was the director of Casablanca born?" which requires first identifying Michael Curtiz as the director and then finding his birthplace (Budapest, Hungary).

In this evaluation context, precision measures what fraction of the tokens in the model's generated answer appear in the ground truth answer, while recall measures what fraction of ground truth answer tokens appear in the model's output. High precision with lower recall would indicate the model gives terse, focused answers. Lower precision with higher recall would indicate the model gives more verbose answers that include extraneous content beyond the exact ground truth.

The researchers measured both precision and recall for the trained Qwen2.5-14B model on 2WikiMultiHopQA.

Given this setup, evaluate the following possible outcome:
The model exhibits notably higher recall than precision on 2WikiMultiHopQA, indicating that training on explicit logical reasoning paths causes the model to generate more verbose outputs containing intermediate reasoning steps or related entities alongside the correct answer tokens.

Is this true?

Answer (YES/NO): YES